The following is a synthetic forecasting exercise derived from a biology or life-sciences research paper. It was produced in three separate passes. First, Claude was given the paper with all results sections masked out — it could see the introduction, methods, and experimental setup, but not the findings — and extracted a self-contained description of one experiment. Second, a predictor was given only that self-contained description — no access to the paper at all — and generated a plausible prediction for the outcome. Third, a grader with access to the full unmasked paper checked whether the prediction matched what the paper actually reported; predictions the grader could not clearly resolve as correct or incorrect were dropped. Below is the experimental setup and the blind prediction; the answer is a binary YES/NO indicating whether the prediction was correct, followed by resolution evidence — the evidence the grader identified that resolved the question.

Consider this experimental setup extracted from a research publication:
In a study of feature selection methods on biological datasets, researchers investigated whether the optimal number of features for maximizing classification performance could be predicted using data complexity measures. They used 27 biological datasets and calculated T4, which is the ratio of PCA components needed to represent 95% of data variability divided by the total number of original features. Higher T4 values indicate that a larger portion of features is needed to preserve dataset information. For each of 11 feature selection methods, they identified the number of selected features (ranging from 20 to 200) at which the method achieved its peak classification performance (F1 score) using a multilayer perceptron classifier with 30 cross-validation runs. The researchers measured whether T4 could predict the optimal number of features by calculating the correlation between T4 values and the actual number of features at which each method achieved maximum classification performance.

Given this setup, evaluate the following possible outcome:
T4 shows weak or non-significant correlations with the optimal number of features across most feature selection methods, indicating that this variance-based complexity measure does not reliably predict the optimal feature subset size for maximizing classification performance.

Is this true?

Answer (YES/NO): YES